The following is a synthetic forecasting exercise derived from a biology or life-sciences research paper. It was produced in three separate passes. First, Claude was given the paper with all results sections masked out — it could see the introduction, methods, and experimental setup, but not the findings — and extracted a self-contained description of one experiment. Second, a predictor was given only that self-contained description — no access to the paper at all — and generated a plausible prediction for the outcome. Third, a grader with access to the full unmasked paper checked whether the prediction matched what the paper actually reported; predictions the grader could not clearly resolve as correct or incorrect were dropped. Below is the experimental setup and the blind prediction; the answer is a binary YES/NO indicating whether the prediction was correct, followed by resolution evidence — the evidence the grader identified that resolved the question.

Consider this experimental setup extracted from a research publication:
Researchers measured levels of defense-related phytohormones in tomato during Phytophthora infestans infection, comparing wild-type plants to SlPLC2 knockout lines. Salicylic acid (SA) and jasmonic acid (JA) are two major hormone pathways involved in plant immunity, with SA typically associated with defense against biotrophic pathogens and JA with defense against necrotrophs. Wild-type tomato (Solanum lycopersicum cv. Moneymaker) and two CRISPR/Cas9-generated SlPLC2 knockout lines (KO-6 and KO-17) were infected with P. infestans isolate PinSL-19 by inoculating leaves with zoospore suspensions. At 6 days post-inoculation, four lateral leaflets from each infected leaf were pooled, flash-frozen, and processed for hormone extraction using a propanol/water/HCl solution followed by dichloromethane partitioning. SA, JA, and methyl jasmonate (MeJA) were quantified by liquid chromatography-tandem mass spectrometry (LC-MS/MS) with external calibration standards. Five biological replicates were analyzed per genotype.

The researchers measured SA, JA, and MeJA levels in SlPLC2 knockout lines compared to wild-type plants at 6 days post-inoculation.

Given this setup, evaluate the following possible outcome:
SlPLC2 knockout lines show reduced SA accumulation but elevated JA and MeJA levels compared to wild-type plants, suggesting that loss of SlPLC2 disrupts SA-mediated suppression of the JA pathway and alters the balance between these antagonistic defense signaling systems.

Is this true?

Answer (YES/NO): NO